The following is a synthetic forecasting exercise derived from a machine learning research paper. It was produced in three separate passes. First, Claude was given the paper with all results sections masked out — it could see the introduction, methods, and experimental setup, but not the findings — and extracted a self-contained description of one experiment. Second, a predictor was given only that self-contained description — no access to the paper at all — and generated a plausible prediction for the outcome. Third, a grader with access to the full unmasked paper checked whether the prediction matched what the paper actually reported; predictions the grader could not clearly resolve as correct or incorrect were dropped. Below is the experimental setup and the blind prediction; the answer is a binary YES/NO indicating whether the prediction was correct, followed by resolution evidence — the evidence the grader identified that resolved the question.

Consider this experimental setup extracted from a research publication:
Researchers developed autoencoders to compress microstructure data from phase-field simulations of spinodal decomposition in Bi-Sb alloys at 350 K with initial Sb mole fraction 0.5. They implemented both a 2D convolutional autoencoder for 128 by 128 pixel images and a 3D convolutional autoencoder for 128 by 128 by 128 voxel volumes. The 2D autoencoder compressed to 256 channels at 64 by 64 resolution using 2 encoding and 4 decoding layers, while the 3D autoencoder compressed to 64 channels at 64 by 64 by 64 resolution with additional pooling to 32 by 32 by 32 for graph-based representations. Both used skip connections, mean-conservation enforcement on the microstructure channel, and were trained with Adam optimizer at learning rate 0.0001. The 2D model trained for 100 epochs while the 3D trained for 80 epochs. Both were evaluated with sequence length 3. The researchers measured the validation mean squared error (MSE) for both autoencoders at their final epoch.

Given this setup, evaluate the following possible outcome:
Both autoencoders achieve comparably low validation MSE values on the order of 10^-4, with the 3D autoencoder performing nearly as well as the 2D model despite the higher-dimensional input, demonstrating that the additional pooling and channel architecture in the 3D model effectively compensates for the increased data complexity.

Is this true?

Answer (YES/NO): NO